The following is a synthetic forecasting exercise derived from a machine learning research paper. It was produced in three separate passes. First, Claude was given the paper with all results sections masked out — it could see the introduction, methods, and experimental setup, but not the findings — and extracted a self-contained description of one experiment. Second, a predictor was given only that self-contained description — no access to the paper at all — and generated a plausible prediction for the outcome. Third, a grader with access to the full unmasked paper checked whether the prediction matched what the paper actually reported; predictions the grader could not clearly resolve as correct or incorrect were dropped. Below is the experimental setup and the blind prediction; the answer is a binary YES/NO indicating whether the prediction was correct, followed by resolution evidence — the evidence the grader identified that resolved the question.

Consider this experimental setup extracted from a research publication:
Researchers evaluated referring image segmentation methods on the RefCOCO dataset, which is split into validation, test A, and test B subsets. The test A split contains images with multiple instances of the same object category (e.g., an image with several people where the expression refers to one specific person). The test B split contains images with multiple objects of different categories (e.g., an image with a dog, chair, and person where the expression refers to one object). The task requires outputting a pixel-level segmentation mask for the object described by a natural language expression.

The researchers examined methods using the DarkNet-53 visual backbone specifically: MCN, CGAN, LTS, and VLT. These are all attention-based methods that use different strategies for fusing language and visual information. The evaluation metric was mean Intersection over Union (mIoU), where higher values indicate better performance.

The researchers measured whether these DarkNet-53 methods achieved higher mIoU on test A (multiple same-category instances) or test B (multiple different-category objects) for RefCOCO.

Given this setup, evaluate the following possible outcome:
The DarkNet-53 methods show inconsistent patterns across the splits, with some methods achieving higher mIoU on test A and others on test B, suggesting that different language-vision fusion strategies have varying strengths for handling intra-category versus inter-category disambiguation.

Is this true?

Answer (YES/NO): NO